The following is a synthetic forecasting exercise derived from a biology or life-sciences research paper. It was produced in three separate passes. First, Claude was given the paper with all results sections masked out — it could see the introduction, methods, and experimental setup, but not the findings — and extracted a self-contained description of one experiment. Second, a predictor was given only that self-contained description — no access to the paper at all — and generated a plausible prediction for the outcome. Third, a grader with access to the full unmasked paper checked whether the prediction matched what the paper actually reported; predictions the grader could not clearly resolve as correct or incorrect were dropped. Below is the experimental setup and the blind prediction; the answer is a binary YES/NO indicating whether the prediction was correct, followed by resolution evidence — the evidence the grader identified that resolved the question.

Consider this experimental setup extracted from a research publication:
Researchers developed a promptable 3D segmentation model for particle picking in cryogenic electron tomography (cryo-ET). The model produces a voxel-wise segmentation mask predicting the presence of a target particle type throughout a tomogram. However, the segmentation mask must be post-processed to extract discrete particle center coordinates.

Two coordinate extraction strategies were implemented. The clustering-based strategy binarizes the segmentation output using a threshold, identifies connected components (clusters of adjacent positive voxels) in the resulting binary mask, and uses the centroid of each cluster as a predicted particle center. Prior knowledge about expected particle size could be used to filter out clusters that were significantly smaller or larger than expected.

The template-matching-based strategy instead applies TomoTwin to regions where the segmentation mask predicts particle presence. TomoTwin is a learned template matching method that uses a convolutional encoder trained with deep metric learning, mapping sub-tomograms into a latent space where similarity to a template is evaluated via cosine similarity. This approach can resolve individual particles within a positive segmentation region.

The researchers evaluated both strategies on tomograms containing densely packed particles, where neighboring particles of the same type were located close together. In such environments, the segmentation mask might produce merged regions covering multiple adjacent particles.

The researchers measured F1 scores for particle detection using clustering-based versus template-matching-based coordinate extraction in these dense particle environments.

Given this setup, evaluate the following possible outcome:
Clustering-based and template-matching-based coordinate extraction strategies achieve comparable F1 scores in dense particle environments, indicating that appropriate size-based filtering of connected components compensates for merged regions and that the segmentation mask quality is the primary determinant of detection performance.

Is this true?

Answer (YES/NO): NO